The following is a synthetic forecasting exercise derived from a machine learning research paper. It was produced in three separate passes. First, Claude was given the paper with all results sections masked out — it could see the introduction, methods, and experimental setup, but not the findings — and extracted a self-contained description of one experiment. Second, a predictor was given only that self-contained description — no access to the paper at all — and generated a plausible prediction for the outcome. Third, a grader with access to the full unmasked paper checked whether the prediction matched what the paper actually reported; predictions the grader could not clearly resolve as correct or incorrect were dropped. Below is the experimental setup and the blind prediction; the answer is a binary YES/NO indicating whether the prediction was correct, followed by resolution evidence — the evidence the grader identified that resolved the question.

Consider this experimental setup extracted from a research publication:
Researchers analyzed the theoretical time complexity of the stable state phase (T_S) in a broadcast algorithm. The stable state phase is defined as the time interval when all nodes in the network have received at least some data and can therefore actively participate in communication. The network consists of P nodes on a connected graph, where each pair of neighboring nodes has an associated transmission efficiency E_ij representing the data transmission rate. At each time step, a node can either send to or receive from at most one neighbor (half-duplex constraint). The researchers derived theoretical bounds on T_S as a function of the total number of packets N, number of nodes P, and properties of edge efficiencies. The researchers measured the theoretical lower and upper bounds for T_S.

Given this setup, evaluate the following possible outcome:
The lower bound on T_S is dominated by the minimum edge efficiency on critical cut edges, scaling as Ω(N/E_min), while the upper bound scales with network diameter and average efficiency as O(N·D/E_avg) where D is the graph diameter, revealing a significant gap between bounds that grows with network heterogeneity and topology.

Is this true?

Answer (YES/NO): NO